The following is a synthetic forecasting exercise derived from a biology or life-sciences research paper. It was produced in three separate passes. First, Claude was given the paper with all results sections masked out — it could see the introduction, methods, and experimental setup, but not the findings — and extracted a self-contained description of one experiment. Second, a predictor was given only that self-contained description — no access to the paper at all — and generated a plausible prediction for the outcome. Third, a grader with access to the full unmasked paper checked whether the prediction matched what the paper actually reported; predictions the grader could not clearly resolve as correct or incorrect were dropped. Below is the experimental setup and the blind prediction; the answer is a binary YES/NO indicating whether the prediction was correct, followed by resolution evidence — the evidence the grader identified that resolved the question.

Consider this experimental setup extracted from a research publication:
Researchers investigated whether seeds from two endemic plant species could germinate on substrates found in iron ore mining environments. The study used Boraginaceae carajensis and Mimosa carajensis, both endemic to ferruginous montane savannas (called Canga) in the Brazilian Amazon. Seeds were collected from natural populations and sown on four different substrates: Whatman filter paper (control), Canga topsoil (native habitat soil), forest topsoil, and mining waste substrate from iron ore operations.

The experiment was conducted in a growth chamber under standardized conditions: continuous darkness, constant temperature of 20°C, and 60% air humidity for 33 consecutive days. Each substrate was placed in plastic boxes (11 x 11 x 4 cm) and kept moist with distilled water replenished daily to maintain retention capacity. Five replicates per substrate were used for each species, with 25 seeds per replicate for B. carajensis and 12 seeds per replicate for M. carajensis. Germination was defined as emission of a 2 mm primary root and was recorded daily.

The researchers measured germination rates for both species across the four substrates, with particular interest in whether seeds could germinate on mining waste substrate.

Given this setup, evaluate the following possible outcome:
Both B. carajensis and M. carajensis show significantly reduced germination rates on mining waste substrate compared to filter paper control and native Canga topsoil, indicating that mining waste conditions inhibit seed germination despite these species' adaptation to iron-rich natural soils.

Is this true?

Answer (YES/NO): NO